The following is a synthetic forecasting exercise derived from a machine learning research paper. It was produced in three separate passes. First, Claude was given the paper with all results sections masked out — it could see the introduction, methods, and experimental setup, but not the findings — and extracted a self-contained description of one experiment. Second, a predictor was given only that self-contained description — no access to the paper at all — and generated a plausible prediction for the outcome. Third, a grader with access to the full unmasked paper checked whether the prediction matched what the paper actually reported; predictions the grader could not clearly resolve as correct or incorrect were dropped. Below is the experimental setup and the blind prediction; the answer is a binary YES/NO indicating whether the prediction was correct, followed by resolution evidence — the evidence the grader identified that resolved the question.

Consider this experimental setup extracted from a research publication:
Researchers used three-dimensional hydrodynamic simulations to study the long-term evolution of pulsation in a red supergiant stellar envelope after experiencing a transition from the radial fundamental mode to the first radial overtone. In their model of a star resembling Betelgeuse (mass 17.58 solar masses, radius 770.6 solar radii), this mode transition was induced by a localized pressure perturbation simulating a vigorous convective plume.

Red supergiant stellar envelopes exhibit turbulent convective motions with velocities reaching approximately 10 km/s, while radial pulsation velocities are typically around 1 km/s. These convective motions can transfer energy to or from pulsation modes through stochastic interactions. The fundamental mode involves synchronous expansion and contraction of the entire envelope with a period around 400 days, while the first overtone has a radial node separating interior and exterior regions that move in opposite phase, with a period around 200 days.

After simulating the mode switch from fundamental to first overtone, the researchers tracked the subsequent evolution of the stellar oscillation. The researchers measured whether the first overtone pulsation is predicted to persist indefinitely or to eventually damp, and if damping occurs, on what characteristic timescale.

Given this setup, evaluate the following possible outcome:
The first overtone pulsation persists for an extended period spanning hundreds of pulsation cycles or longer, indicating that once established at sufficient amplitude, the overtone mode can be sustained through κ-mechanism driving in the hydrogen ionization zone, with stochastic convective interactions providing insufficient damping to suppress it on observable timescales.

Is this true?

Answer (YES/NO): NO